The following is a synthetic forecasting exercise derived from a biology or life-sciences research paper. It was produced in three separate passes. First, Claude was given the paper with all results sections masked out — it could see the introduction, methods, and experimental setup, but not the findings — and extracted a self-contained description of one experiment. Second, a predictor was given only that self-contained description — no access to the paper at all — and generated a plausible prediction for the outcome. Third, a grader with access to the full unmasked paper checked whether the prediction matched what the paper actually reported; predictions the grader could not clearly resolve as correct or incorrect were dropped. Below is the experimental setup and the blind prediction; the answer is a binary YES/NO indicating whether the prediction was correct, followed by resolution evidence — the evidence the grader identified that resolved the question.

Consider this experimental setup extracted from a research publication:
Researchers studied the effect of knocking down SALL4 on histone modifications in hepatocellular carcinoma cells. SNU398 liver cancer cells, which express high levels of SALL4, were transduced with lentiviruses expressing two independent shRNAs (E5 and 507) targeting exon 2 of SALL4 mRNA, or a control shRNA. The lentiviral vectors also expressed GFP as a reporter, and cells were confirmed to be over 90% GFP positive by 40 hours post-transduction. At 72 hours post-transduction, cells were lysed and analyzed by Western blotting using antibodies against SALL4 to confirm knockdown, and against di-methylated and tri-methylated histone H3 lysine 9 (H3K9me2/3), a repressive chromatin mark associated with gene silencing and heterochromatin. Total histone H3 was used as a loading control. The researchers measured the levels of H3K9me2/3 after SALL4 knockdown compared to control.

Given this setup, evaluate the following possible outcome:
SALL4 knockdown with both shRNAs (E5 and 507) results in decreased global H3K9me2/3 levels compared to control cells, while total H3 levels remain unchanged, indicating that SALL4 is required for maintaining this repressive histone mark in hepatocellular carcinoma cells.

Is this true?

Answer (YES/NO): YES